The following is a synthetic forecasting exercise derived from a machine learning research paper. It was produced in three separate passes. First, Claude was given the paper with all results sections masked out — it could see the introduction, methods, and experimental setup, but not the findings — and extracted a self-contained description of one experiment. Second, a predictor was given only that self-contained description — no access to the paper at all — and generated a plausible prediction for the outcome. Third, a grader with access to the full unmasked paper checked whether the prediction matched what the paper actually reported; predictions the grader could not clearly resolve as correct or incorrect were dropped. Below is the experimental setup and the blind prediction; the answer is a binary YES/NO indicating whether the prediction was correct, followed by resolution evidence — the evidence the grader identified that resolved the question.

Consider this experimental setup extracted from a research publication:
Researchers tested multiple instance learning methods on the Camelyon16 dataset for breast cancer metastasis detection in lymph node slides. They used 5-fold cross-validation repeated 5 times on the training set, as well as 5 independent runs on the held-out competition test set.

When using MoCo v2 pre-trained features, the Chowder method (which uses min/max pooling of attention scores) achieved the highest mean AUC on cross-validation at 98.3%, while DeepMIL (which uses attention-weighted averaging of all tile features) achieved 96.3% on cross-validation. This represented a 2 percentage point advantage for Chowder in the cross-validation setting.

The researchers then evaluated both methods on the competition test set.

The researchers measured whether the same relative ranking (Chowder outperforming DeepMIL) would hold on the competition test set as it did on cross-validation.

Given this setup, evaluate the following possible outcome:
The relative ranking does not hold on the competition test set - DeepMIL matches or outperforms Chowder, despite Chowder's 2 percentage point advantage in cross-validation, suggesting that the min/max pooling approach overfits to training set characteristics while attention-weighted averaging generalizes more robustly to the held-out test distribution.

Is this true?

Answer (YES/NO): YES